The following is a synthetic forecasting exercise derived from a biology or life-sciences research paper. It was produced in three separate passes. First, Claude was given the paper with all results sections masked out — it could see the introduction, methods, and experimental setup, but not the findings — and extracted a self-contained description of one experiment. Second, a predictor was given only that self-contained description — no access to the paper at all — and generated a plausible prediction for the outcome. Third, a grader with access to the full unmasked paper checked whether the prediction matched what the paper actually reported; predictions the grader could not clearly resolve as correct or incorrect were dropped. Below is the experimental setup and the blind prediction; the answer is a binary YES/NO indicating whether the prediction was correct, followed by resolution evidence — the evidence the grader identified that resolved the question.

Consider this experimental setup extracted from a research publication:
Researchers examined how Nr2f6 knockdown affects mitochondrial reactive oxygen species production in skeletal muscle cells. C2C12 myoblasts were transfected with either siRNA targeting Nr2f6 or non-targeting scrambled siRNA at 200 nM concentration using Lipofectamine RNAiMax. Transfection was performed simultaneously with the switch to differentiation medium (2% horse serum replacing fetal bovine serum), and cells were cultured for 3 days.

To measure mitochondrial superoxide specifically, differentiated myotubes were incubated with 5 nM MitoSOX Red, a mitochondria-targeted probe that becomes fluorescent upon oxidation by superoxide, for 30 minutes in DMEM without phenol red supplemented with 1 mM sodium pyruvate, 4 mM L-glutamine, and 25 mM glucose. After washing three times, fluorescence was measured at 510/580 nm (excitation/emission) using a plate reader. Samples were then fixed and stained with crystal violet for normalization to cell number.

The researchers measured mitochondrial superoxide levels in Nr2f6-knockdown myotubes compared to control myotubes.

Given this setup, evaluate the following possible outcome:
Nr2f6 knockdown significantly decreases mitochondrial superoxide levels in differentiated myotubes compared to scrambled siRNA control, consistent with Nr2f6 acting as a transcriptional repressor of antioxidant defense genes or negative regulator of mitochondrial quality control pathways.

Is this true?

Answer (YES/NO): YES